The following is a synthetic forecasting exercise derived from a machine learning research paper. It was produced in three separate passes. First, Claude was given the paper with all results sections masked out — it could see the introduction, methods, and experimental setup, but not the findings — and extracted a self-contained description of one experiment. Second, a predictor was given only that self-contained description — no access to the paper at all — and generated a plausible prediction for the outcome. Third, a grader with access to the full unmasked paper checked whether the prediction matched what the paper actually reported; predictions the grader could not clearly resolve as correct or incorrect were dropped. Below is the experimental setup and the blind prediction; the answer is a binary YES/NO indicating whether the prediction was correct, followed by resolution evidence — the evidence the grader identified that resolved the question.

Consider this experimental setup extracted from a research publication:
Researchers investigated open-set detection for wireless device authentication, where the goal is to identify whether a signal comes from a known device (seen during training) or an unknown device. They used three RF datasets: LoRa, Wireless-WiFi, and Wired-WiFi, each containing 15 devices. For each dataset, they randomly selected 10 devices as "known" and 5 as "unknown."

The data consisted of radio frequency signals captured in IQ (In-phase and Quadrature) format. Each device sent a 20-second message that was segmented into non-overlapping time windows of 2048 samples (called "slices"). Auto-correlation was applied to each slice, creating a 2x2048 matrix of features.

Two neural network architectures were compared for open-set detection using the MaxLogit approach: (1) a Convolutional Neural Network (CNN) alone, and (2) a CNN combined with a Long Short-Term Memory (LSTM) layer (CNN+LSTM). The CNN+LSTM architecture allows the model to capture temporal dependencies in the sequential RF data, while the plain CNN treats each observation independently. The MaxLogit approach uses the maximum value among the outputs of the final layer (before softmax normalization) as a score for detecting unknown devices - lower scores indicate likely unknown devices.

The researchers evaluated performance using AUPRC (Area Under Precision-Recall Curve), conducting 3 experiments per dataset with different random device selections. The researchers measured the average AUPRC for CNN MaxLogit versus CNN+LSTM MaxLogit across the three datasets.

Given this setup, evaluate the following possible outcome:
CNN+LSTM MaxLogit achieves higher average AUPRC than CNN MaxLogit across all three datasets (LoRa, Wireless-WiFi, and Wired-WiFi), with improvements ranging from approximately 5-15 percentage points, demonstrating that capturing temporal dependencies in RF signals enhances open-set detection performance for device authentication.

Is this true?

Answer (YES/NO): NO